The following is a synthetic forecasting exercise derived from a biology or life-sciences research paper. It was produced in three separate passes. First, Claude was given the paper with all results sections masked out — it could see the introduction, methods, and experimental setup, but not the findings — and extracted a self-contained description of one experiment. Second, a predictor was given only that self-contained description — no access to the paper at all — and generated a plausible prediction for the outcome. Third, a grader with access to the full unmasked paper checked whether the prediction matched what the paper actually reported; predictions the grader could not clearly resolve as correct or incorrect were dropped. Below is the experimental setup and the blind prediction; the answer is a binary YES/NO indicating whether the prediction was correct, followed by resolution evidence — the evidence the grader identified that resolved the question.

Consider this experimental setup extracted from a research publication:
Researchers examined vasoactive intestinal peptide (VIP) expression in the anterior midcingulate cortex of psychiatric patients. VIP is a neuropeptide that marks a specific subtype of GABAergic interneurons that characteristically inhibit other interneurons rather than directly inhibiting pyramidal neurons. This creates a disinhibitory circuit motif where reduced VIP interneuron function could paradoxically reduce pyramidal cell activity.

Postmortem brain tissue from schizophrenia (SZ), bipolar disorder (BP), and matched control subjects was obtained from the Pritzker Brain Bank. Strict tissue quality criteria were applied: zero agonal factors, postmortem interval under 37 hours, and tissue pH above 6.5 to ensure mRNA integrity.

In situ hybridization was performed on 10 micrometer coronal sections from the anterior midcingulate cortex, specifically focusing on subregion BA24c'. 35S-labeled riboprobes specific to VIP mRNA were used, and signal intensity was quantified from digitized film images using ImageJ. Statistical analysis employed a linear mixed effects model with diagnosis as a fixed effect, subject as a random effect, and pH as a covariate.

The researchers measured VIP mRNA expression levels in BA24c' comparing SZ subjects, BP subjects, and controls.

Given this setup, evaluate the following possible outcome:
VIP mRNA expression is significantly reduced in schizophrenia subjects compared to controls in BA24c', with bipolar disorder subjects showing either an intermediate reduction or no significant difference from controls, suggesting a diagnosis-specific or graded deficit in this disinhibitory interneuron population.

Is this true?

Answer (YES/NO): NO